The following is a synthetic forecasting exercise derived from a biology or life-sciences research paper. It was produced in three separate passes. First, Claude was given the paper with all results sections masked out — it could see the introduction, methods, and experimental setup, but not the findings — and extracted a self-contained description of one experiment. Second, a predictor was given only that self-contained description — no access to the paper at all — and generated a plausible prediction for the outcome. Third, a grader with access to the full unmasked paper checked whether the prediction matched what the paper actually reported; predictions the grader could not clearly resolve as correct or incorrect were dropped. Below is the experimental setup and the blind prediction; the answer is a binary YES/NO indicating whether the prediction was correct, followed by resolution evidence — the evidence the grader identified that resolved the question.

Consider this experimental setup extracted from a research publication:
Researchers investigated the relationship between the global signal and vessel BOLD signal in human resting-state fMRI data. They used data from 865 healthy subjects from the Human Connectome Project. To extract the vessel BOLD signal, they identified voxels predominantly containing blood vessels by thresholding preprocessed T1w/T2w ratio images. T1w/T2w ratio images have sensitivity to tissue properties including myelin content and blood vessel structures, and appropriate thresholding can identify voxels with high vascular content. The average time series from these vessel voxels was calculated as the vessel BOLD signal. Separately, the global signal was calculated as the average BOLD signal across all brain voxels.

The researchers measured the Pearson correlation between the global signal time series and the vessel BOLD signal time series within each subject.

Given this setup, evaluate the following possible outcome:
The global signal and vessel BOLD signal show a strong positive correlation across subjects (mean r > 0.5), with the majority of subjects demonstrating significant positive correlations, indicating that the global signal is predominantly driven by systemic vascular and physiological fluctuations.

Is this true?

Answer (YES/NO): YES